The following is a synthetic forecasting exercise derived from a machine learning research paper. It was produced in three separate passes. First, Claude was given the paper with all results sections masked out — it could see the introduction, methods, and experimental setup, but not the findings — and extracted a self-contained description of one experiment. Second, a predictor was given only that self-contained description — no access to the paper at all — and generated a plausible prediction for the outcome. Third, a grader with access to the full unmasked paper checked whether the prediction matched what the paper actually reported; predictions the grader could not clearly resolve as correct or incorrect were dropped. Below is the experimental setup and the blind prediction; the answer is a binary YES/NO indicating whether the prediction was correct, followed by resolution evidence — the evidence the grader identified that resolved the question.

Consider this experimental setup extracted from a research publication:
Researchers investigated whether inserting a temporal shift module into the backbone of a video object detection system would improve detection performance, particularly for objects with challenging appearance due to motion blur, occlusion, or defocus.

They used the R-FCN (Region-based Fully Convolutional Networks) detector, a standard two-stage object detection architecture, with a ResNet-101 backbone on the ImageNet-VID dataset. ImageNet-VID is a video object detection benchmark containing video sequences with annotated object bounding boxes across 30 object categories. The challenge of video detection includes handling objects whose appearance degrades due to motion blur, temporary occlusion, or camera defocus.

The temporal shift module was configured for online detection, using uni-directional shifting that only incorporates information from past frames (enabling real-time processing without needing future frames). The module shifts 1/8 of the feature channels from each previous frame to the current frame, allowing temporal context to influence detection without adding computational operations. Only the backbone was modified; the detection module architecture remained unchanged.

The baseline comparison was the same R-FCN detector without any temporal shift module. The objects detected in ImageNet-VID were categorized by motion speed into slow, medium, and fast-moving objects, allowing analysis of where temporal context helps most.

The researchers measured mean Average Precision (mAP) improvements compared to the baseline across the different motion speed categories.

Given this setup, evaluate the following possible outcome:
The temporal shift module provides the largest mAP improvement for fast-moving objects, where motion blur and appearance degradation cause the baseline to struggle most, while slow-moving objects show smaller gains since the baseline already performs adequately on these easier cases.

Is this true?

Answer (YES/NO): YES